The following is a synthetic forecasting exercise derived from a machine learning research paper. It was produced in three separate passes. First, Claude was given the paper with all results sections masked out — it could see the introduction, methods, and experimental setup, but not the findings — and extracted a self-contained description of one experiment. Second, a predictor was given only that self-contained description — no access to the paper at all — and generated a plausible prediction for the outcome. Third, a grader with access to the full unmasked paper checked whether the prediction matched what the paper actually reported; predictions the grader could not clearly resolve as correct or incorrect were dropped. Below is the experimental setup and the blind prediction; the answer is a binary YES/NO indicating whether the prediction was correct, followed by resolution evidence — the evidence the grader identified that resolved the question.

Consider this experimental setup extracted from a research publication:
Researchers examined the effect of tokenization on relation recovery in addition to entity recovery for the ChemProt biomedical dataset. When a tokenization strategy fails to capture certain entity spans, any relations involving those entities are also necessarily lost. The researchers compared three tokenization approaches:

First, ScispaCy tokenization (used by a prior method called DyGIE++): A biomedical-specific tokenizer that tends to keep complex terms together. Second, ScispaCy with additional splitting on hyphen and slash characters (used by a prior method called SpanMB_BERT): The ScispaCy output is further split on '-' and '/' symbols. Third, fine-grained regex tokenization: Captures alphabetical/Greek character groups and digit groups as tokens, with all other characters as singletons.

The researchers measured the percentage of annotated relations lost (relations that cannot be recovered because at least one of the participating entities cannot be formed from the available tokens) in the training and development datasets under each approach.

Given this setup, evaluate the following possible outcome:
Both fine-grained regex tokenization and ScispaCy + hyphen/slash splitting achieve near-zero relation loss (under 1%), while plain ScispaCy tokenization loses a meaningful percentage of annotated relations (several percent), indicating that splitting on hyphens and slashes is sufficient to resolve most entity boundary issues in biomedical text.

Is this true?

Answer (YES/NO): NO